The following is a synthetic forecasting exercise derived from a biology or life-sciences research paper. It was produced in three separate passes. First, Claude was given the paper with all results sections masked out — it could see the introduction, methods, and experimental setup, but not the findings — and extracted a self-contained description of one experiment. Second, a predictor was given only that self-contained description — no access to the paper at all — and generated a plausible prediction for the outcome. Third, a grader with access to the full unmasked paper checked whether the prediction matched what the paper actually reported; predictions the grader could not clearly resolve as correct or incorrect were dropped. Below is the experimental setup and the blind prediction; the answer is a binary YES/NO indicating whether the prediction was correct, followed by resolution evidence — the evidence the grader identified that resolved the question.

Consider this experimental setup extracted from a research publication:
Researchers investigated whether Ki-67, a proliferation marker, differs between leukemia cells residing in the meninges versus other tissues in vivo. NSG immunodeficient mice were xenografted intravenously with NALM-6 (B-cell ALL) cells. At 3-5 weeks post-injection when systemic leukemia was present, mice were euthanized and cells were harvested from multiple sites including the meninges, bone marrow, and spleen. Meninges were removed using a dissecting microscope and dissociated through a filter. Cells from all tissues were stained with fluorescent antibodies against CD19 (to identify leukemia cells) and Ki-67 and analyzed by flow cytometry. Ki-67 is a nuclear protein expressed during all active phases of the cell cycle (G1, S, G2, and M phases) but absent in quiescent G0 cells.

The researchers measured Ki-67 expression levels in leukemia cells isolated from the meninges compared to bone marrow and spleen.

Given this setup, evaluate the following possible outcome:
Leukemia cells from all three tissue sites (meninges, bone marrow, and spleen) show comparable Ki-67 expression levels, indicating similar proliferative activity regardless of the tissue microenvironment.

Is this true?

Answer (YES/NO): NO